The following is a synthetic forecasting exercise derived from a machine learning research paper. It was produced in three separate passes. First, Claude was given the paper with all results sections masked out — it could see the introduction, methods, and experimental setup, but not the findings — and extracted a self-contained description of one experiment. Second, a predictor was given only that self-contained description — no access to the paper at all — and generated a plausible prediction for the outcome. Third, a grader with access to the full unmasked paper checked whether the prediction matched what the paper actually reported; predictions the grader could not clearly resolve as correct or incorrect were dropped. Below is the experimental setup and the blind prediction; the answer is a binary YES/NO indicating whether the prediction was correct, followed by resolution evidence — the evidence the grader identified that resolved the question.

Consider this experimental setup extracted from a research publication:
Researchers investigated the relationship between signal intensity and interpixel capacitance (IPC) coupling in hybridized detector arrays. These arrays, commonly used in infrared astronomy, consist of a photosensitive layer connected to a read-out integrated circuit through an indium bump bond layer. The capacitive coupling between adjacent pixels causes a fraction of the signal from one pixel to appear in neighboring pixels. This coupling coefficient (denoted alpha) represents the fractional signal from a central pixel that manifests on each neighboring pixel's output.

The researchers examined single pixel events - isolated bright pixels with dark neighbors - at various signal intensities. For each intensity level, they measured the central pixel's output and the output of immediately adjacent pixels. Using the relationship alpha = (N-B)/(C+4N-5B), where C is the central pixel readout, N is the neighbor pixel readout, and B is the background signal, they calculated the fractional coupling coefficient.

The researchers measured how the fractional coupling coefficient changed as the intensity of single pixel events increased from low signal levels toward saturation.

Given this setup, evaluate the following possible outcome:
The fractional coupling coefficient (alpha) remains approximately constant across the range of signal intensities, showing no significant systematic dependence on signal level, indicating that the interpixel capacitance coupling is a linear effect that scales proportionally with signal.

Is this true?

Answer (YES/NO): NO